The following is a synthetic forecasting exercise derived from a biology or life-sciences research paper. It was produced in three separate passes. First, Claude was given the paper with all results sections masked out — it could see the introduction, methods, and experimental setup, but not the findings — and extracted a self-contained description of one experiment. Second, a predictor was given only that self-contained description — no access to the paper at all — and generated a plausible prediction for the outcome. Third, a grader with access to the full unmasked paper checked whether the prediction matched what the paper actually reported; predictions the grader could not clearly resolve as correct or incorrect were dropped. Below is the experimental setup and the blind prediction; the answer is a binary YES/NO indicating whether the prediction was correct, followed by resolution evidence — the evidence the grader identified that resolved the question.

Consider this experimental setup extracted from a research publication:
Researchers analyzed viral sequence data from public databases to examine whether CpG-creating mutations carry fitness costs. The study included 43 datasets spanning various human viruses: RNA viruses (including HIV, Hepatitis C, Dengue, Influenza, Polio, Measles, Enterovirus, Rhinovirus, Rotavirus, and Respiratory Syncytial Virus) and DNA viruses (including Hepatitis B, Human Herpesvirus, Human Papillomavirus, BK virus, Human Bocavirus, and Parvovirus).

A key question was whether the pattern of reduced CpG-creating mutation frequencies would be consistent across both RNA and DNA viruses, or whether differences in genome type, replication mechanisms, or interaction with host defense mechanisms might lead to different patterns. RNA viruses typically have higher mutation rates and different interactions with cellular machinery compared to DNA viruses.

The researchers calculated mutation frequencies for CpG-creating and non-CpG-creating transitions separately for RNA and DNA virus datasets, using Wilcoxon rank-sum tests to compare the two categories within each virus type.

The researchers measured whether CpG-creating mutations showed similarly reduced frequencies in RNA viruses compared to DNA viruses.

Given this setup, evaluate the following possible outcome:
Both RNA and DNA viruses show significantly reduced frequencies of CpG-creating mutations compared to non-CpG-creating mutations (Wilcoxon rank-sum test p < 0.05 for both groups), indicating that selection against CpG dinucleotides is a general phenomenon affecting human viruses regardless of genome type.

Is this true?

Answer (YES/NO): NO